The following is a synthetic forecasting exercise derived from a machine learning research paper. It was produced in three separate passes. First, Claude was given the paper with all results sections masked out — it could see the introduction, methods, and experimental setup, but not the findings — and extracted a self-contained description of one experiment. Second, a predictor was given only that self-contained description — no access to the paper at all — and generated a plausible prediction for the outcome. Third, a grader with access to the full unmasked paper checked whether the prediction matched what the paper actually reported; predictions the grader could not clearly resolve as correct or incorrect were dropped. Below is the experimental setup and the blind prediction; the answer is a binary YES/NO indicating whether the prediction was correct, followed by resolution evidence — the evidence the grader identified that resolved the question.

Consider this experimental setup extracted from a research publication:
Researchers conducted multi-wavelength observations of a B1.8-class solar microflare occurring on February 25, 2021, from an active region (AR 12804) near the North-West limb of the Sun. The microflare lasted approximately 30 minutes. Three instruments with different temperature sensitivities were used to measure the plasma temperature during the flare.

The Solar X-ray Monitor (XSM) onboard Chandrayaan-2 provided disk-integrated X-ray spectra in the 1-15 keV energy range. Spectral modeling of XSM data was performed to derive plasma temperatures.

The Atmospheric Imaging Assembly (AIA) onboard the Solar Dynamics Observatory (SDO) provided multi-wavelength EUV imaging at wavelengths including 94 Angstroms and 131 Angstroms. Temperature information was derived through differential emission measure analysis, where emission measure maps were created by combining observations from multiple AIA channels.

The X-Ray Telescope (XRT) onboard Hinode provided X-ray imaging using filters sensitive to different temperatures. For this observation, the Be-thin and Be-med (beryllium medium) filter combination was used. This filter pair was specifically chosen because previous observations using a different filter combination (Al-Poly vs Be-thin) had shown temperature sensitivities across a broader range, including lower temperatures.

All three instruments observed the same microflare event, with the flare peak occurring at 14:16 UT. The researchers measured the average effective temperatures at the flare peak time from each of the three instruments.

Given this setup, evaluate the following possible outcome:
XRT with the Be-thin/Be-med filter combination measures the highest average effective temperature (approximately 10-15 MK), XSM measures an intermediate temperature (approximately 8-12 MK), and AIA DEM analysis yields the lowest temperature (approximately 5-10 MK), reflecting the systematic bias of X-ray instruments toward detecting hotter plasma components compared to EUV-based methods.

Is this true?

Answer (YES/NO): NO